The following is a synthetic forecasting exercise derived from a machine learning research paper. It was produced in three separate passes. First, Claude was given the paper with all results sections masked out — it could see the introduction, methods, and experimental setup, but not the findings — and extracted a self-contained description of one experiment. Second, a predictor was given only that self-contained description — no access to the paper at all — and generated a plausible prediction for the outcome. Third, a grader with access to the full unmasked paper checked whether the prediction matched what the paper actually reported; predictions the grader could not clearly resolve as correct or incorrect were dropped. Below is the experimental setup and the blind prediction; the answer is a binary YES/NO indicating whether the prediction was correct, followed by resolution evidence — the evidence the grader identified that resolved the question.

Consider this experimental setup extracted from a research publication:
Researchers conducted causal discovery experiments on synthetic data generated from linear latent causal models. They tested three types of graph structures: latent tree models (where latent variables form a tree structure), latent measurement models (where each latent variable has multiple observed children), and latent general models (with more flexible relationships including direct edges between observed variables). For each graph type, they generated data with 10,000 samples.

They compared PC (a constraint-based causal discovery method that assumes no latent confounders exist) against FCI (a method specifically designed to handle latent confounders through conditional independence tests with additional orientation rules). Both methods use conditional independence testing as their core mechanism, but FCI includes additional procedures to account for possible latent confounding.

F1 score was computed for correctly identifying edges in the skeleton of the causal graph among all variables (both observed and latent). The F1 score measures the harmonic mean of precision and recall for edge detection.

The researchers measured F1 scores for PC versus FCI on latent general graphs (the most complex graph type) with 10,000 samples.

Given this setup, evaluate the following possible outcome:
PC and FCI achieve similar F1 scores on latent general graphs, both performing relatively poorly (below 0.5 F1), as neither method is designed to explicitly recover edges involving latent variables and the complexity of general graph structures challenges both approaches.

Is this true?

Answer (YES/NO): YES